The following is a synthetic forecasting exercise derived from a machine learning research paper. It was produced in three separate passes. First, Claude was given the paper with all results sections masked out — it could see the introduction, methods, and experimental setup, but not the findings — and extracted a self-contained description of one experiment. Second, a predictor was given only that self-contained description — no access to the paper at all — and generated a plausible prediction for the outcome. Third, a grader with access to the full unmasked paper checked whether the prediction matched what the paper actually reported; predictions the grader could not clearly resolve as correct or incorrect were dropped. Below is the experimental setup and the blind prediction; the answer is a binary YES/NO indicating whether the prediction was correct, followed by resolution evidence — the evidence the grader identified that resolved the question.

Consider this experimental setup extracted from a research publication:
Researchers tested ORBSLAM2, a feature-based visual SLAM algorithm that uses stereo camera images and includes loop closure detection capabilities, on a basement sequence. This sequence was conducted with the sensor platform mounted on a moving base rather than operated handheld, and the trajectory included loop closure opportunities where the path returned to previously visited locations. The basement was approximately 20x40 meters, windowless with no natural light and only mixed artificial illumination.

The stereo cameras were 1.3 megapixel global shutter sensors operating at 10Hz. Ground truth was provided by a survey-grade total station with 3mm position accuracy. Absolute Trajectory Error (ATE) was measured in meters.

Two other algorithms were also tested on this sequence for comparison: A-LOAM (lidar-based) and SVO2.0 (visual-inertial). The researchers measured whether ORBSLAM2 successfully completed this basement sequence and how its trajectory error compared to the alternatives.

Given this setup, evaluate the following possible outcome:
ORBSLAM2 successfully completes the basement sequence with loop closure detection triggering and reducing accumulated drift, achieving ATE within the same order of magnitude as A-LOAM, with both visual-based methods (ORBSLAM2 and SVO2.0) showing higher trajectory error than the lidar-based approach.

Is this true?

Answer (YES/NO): NO